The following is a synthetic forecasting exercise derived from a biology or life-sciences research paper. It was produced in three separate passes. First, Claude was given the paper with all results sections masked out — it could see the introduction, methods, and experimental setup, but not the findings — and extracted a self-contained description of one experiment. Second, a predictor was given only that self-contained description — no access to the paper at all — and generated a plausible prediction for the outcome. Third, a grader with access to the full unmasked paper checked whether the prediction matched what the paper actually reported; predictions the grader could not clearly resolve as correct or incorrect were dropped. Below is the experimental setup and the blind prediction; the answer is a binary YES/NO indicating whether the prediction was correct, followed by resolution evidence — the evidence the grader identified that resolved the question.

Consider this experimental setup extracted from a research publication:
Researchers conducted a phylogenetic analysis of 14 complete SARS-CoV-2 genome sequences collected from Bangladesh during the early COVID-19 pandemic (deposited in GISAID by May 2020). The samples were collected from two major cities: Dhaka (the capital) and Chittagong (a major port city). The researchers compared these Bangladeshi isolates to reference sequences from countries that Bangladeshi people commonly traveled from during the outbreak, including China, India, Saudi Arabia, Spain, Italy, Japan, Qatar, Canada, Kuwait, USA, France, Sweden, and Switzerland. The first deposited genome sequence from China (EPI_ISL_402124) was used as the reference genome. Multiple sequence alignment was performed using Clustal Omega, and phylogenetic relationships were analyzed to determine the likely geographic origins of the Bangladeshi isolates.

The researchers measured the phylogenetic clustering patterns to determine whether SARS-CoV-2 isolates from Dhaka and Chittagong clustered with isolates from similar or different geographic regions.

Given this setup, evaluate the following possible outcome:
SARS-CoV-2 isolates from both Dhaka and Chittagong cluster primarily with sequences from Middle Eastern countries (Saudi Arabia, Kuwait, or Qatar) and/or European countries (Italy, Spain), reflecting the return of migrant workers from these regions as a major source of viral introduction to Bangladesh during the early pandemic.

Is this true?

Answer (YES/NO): NO